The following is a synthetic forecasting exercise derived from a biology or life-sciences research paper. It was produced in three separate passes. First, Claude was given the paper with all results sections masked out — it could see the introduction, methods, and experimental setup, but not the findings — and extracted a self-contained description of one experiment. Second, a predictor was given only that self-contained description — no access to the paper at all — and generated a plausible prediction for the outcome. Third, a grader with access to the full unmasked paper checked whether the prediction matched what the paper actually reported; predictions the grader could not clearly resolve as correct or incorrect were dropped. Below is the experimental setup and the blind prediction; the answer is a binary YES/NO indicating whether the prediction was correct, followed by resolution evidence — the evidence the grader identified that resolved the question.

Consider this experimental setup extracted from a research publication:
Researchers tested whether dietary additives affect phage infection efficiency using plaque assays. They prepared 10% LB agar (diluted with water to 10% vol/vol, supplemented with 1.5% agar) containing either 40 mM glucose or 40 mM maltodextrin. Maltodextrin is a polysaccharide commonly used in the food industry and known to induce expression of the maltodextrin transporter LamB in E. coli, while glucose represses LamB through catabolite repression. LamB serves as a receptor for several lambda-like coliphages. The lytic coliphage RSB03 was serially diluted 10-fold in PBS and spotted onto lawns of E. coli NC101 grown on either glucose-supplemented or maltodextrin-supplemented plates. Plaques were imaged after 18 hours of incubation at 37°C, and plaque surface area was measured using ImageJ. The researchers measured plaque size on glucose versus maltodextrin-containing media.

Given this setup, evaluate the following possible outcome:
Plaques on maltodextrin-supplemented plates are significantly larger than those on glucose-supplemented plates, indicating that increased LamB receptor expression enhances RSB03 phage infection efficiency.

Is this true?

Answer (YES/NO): YES